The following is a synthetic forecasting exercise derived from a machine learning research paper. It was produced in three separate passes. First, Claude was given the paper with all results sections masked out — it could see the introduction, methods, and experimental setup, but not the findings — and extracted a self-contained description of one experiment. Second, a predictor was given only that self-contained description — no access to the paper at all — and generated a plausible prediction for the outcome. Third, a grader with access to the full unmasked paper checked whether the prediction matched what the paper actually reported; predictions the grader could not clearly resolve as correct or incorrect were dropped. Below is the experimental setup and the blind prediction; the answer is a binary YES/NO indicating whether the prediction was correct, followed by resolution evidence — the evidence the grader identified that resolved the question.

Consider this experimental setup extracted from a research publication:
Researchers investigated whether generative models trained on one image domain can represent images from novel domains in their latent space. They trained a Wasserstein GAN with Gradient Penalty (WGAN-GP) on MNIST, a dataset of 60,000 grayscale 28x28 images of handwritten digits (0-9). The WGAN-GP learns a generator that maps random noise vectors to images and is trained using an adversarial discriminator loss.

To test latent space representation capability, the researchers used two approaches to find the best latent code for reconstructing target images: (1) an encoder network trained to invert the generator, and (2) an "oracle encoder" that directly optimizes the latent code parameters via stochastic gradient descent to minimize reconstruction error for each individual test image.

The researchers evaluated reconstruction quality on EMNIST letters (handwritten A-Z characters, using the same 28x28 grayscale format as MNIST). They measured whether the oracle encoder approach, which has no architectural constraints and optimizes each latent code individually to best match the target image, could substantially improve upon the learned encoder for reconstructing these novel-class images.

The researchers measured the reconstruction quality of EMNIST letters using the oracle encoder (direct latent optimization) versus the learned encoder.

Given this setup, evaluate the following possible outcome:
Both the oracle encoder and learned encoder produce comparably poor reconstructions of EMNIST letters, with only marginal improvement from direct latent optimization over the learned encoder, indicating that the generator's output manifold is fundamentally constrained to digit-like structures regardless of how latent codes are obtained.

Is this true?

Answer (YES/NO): YES